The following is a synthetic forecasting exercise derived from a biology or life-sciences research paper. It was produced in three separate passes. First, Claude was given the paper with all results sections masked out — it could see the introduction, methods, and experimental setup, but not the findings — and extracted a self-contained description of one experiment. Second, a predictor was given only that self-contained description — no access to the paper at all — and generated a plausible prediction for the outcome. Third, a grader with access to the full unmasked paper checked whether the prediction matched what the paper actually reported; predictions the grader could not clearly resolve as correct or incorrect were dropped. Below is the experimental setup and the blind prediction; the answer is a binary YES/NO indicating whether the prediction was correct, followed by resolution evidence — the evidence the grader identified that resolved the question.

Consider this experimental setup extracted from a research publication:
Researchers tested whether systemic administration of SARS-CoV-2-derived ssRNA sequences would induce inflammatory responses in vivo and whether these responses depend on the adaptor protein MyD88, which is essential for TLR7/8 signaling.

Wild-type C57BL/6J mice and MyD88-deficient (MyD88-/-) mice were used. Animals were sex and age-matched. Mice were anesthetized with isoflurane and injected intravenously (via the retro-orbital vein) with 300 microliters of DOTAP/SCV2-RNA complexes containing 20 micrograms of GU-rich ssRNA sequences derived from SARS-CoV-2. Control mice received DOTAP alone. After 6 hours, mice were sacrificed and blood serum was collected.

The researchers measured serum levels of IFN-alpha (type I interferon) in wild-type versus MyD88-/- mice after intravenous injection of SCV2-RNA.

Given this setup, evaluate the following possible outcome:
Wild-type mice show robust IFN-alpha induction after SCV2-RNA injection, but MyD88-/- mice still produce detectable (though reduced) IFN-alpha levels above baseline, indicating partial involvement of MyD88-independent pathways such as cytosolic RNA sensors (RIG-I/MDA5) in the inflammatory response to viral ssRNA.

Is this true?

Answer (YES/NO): NO